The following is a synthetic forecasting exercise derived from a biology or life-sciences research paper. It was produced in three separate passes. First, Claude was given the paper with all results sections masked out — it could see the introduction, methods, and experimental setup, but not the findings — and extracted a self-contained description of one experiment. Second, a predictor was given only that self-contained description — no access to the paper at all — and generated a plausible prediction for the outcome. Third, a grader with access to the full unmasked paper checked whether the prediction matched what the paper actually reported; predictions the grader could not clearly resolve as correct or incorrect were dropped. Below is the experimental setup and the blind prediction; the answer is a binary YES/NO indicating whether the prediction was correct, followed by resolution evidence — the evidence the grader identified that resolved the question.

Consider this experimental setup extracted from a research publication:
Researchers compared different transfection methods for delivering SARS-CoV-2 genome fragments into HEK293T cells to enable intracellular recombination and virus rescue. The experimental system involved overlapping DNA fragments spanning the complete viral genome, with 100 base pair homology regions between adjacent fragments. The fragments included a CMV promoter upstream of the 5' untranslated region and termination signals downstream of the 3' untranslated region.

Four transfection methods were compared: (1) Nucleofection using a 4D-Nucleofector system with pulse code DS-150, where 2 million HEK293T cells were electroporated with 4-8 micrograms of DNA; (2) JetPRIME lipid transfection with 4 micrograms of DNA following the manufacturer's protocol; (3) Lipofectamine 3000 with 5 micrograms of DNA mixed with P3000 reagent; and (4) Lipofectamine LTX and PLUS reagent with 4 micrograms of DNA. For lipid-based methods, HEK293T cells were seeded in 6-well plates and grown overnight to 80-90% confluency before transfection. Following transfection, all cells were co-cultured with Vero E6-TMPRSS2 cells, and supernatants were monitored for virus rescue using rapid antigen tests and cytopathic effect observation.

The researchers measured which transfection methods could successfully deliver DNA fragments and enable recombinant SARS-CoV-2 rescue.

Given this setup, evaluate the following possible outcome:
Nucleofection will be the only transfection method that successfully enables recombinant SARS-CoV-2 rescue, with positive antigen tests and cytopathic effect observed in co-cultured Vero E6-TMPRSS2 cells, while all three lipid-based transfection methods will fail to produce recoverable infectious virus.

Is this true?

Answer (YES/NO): NO